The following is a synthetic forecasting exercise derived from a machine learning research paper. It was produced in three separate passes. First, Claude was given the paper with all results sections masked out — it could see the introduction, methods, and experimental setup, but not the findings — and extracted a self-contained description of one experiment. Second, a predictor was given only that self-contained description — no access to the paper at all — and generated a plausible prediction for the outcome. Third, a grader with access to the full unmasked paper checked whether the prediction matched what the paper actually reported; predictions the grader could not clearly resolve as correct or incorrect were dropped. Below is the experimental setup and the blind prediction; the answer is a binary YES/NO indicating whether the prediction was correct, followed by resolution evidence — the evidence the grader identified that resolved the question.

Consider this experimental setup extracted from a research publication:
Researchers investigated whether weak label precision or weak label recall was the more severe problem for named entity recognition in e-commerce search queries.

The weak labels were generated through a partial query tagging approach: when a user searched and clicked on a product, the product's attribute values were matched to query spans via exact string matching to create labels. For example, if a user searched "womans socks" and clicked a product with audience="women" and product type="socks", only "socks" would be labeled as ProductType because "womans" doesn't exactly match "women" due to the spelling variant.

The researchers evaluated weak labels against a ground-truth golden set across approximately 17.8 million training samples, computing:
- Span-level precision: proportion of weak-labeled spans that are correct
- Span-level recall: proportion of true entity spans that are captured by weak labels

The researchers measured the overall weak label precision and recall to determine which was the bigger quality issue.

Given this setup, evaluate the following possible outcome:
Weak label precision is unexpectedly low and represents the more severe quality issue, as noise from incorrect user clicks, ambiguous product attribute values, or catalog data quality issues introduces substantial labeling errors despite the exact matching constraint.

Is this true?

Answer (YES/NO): NO